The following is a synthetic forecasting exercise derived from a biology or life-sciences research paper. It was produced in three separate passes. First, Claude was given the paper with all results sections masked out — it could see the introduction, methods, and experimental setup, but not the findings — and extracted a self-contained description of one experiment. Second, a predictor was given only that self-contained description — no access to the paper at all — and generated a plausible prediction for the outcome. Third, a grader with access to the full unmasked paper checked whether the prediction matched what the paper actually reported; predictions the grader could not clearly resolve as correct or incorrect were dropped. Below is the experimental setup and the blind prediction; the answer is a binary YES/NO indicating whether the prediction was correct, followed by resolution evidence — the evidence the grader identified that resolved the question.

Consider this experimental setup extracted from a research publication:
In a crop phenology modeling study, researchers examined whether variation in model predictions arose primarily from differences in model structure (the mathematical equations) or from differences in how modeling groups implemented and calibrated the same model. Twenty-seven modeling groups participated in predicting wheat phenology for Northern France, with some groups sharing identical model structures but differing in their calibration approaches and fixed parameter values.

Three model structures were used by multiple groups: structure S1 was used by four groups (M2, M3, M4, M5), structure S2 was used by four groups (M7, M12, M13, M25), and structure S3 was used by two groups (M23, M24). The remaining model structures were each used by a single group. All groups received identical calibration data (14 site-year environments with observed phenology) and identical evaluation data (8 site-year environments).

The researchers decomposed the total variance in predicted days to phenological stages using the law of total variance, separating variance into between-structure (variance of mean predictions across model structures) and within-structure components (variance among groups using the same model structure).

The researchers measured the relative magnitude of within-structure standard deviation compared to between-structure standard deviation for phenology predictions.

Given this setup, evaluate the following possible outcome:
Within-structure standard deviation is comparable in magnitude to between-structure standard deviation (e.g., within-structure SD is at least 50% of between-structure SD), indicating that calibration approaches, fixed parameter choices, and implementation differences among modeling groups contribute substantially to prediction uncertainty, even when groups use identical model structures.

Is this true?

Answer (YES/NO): YES